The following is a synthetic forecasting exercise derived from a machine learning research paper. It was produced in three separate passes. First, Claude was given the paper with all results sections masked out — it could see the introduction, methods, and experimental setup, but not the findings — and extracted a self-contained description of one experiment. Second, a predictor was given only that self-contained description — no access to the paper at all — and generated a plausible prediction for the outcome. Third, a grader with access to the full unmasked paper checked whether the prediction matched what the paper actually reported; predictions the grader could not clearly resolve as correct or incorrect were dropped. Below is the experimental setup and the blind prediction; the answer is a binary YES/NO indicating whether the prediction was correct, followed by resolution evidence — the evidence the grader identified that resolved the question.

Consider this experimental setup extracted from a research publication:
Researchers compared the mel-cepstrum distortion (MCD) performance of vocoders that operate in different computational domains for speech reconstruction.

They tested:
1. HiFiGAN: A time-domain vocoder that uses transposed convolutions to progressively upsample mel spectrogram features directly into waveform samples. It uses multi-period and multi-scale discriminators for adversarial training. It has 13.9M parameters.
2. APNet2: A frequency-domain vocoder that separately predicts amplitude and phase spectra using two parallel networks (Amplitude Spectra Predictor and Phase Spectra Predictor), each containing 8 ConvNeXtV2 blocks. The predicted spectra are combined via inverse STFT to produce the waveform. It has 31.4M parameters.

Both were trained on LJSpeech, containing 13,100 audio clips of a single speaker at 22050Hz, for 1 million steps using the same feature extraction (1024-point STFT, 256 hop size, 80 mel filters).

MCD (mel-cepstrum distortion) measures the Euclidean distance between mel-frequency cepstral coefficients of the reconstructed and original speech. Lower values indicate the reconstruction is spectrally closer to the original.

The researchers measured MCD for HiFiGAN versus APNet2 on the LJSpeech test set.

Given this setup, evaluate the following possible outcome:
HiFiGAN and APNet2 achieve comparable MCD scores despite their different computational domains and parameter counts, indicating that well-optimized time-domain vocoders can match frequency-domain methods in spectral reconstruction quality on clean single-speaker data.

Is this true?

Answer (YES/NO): NO